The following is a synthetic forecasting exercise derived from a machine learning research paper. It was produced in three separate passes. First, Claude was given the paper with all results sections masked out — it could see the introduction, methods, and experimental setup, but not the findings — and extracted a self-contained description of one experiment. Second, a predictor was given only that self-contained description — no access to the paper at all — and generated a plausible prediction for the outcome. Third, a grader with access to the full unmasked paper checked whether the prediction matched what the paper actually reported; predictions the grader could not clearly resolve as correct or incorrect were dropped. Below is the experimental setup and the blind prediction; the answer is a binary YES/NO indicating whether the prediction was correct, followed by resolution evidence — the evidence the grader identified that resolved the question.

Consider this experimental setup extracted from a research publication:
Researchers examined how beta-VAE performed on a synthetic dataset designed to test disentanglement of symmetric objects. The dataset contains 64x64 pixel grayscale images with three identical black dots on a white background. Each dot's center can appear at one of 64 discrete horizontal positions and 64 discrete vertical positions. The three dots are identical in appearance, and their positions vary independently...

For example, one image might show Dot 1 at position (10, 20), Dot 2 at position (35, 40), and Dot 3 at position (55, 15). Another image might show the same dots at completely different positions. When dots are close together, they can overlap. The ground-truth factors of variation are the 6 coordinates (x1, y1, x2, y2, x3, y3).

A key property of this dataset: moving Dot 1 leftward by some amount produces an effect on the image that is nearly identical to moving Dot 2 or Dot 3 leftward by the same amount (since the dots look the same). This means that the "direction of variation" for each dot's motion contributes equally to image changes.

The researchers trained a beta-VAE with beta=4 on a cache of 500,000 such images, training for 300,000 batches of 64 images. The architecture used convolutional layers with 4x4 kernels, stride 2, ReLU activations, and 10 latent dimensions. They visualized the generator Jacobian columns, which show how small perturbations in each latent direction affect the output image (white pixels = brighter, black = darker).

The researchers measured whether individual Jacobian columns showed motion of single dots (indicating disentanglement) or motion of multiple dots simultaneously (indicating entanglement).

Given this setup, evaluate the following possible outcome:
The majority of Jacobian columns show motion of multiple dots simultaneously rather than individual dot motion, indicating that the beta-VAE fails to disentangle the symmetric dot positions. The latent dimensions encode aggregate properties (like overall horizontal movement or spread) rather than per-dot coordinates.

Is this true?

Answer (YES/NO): YES